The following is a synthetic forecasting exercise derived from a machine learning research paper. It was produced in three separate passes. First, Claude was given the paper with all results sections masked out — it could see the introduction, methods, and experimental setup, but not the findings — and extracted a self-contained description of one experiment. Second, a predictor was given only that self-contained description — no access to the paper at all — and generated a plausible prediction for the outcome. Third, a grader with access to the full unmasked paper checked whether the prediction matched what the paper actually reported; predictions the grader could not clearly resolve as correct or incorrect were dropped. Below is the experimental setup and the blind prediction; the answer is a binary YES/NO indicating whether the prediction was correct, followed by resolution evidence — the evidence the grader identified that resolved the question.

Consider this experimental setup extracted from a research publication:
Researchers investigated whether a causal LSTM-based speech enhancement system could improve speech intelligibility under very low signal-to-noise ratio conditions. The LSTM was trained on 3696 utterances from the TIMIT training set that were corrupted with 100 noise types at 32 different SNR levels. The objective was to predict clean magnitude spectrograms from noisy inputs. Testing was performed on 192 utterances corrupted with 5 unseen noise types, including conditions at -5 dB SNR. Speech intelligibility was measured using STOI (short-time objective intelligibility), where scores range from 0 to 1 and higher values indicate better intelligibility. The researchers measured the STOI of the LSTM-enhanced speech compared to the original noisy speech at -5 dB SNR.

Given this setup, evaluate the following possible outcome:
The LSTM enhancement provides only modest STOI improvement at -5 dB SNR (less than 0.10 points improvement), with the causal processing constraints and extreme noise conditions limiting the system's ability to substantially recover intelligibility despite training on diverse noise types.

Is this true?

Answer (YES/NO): NO